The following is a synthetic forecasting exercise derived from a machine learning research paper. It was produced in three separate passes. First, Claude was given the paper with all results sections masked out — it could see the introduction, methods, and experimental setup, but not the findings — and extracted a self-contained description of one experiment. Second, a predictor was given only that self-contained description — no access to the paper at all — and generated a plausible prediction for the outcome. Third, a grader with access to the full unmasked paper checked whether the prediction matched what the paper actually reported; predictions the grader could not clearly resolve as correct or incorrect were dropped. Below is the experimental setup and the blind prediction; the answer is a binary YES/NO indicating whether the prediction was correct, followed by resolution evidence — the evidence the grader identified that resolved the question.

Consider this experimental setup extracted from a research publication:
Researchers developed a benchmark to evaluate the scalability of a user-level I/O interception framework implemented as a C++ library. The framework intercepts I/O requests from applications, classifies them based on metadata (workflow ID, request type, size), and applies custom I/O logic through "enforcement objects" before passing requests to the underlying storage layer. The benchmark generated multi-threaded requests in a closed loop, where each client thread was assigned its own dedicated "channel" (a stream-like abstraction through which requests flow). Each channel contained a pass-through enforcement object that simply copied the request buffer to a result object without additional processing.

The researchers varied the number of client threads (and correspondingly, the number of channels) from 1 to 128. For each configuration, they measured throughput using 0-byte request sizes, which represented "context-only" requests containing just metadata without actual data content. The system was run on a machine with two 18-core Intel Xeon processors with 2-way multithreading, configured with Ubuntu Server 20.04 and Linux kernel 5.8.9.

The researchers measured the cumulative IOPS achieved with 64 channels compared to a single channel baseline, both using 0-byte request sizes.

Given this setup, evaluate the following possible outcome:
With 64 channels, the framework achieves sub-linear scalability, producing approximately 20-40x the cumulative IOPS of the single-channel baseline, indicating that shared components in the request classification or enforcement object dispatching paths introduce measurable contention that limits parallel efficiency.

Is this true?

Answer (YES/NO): YES